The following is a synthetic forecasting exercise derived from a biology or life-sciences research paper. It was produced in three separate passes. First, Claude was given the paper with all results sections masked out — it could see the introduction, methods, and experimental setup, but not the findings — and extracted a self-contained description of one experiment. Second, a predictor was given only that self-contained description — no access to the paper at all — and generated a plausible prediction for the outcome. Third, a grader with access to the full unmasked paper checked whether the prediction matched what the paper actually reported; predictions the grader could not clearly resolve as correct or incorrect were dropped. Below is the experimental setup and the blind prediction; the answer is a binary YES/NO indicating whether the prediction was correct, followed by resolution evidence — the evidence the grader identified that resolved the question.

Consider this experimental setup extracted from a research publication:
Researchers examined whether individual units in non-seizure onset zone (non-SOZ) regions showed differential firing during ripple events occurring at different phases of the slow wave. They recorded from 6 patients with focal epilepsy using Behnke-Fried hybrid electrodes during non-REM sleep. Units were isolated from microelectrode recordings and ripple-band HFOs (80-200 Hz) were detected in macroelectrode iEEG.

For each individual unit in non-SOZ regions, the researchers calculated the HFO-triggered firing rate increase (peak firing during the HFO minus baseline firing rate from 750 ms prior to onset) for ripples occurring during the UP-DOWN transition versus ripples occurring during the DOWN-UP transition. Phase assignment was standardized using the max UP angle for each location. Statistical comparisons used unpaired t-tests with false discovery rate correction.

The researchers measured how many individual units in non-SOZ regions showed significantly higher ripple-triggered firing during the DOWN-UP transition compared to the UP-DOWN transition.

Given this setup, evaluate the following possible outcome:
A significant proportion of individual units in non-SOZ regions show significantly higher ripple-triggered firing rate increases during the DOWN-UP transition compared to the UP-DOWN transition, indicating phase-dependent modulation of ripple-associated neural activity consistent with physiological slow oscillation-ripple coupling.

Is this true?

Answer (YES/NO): NO